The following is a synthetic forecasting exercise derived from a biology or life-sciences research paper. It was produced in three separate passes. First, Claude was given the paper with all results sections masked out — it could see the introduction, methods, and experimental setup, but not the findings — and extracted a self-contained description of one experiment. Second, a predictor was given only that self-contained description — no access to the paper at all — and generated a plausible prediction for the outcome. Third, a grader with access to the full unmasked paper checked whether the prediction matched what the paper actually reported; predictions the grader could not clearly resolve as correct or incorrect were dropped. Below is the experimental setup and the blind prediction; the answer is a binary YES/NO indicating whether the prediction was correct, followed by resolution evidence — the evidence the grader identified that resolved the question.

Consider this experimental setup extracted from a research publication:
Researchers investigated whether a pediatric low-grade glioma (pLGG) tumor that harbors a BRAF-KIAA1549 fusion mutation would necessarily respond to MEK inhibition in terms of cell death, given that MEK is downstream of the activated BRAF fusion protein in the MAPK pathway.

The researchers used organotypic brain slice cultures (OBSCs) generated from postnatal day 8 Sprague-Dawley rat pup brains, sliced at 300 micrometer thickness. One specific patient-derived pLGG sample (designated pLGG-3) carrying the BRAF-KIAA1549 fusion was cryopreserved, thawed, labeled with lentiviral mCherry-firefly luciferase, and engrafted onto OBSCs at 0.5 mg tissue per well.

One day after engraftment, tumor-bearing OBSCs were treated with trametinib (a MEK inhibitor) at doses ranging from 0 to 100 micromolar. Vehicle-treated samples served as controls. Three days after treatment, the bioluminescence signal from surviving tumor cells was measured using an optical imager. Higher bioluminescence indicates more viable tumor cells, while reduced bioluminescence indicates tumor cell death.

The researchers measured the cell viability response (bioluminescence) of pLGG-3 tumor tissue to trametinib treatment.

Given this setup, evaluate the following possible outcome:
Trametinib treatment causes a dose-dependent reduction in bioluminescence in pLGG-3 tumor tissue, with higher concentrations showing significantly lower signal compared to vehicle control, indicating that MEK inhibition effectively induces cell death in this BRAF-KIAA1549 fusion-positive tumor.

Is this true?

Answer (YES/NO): NO